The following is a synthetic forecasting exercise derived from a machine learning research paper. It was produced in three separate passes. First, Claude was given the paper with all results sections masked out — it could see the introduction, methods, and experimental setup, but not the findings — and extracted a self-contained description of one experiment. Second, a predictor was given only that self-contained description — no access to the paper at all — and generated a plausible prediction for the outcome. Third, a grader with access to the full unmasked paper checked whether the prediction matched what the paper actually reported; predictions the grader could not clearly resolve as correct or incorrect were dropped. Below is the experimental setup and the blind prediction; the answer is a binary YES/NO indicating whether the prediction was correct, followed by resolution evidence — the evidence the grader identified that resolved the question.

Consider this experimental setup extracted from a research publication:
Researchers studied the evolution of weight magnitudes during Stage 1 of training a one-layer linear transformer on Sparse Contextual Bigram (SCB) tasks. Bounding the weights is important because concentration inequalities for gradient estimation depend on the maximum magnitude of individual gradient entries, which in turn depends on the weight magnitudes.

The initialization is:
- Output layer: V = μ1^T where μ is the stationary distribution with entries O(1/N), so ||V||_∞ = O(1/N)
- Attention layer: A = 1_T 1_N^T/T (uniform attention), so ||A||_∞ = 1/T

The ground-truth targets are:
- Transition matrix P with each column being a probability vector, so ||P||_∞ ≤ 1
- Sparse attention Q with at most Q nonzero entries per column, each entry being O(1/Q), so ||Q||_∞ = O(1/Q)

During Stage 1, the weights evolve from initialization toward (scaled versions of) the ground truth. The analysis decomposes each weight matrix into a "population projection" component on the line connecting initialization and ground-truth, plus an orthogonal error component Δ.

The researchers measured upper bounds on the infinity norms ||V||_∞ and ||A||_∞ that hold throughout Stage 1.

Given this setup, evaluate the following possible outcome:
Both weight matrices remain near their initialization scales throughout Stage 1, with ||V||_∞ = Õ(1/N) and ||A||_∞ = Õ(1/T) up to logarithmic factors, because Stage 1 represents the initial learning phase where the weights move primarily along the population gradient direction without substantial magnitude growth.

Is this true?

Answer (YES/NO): NO